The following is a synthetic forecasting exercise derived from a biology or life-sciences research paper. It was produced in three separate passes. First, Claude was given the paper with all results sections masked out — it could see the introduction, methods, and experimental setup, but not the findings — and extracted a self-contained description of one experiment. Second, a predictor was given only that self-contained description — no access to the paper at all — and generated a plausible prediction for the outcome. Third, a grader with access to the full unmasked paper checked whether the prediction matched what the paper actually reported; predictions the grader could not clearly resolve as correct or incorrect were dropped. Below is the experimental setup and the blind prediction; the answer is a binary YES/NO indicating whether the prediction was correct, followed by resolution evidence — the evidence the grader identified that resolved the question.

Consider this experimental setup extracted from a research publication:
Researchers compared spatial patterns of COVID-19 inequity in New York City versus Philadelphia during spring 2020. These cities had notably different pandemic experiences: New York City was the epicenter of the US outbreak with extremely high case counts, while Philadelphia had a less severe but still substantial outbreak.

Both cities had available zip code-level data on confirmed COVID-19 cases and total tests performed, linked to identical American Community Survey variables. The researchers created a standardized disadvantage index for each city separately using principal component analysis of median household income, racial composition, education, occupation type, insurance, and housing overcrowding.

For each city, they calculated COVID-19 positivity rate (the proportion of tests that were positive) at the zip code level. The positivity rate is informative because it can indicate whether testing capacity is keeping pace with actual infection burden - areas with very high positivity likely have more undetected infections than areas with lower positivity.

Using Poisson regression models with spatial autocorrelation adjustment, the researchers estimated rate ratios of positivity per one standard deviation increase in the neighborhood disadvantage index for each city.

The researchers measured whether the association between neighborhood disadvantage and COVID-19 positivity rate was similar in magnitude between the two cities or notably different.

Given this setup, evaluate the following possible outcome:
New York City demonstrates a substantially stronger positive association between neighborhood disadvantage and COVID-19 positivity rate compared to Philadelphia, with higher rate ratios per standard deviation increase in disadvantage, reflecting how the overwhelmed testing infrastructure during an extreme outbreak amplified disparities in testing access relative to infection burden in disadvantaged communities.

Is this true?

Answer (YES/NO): NO